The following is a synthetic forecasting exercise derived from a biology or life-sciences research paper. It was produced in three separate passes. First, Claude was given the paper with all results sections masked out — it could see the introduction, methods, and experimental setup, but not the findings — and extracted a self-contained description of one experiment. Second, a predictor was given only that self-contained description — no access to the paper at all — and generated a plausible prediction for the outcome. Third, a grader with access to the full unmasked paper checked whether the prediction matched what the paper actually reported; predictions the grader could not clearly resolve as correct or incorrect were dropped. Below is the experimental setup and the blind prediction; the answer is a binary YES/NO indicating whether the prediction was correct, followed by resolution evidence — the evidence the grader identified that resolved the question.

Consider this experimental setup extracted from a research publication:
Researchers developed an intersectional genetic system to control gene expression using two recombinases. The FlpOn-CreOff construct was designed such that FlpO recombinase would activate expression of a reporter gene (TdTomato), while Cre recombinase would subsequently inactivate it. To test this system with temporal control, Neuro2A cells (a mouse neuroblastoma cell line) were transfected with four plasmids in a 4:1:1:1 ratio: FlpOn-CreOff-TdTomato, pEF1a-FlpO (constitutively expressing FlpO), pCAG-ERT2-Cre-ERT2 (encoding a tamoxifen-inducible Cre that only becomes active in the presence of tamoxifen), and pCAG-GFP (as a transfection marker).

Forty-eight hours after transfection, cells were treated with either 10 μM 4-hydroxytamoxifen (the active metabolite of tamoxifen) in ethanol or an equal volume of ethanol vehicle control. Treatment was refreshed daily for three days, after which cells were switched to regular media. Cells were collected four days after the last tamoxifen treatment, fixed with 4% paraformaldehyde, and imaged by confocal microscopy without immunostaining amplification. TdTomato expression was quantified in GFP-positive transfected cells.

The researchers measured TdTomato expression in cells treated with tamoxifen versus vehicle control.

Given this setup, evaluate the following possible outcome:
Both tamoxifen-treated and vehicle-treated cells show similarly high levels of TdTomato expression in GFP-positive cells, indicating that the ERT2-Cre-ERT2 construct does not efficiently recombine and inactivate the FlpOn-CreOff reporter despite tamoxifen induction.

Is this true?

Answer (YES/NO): NO